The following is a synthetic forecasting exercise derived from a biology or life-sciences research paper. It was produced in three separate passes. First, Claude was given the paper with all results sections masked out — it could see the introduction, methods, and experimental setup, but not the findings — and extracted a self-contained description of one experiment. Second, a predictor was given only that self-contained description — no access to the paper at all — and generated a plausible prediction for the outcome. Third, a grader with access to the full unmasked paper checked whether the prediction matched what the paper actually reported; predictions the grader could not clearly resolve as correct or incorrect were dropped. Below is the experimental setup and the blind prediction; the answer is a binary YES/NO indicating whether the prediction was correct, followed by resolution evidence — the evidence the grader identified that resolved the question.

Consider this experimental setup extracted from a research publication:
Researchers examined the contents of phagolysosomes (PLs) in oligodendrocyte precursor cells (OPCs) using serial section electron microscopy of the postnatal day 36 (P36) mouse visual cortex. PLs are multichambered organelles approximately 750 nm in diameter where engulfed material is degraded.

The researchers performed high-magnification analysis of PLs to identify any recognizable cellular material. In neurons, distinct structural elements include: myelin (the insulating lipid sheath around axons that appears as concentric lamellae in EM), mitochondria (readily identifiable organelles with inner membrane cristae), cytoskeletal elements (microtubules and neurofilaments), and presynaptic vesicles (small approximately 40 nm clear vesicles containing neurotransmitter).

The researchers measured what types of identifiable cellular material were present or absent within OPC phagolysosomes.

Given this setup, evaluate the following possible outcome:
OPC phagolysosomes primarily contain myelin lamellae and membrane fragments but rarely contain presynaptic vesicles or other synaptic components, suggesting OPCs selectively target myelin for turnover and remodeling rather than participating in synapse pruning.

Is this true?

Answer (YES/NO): NO